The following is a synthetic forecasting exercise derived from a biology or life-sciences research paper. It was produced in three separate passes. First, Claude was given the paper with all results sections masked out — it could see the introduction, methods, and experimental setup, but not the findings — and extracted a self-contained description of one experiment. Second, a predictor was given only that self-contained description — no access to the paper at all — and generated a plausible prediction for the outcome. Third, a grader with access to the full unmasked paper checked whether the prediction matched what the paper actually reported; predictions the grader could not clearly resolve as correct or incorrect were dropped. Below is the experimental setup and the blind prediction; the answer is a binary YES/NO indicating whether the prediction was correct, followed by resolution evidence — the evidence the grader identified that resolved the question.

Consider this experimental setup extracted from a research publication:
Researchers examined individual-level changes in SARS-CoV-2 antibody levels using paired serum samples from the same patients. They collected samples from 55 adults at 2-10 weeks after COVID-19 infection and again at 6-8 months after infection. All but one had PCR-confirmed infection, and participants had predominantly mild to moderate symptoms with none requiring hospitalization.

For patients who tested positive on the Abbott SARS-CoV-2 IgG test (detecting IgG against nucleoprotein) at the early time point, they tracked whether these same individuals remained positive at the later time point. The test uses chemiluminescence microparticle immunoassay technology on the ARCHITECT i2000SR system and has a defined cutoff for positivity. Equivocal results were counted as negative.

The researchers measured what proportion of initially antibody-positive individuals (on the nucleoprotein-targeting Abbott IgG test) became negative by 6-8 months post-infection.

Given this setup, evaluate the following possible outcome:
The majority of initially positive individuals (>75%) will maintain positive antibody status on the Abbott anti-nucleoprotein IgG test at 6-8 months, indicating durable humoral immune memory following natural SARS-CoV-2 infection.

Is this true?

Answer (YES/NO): NO